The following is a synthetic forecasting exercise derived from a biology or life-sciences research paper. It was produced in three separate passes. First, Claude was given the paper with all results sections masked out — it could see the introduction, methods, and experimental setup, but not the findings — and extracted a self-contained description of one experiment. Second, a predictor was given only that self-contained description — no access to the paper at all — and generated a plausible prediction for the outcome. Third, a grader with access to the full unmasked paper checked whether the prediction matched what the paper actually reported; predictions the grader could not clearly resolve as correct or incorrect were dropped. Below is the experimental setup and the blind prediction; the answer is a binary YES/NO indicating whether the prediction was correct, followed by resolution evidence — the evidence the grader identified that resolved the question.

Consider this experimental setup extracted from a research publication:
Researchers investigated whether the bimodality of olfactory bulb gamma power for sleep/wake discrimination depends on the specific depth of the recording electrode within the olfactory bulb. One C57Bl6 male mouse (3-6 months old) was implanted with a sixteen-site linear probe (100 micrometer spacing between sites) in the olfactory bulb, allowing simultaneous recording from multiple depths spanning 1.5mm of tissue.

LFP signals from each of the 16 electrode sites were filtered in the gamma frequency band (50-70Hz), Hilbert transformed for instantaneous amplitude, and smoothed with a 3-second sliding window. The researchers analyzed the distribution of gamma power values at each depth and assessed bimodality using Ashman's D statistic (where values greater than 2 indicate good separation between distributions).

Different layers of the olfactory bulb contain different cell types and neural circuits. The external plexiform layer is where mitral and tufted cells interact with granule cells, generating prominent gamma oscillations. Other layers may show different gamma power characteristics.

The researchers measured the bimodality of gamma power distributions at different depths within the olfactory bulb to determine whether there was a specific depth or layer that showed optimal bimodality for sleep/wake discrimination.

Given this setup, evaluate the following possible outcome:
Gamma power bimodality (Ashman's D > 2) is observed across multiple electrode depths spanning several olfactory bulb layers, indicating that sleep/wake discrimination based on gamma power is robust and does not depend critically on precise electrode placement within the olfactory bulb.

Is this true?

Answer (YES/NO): YES